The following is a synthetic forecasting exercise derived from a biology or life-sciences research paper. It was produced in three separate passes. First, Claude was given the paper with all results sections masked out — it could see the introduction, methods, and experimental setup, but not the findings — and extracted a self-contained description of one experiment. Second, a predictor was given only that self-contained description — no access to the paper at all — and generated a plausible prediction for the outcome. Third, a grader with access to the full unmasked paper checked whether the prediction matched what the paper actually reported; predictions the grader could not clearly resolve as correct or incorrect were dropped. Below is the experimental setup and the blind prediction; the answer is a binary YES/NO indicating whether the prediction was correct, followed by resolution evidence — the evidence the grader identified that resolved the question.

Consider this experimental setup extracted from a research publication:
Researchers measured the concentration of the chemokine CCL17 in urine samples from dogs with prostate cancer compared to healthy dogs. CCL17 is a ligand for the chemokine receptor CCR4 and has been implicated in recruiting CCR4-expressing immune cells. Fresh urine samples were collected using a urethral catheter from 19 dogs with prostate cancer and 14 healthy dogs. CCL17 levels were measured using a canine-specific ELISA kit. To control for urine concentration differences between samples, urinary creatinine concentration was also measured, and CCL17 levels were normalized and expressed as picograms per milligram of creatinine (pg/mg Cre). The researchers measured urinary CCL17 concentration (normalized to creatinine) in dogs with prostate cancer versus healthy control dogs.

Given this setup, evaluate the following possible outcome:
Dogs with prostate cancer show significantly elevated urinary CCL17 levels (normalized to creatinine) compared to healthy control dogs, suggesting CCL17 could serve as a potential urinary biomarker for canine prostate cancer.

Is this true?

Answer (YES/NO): YES